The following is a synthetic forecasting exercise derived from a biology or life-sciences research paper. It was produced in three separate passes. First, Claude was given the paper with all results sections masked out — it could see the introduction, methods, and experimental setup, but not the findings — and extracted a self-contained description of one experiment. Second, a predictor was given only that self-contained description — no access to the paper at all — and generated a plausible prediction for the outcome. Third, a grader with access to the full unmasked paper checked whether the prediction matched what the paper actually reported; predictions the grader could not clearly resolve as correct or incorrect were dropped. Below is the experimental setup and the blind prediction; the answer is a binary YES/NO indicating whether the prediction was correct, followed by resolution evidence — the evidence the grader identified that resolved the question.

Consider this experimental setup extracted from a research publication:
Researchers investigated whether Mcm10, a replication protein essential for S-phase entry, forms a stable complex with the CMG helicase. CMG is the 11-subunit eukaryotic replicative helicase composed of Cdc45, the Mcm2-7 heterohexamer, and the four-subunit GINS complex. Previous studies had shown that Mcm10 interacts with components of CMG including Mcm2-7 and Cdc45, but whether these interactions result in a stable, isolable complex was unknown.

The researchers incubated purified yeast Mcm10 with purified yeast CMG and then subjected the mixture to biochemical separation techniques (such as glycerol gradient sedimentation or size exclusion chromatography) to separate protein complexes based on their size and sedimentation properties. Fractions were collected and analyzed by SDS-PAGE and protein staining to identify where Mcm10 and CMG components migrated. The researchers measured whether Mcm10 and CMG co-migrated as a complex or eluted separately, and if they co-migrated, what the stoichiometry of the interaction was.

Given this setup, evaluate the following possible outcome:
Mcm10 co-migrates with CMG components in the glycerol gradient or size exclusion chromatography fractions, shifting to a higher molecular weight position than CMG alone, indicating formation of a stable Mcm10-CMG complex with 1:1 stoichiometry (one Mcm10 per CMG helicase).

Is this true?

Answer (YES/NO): NO